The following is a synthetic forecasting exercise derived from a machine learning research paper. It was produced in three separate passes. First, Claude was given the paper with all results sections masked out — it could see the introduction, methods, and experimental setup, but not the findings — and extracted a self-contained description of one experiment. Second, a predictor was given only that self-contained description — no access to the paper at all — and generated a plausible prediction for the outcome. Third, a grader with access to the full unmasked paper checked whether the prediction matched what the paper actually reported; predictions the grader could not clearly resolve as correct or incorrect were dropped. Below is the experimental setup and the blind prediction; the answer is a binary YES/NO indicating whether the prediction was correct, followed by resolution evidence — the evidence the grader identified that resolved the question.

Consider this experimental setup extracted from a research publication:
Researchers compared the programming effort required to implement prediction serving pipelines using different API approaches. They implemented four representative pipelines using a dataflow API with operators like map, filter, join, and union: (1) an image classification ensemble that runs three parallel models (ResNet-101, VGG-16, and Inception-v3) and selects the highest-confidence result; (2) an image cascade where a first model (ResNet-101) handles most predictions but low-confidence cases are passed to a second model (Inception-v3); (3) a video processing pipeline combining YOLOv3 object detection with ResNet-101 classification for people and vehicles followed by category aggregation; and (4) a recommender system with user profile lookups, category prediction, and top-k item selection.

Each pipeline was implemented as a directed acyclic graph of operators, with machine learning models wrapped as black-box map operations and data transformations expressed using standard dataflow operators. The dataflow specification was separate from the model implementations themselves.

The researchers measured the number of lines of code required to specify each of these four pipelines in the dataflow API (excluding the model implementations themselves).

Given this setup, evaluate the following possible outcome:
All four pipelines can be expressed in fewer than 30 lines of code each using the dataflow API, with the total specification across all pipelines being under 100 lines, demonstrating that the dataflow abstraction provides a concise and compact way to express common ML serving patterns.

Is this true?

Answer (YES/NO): YES